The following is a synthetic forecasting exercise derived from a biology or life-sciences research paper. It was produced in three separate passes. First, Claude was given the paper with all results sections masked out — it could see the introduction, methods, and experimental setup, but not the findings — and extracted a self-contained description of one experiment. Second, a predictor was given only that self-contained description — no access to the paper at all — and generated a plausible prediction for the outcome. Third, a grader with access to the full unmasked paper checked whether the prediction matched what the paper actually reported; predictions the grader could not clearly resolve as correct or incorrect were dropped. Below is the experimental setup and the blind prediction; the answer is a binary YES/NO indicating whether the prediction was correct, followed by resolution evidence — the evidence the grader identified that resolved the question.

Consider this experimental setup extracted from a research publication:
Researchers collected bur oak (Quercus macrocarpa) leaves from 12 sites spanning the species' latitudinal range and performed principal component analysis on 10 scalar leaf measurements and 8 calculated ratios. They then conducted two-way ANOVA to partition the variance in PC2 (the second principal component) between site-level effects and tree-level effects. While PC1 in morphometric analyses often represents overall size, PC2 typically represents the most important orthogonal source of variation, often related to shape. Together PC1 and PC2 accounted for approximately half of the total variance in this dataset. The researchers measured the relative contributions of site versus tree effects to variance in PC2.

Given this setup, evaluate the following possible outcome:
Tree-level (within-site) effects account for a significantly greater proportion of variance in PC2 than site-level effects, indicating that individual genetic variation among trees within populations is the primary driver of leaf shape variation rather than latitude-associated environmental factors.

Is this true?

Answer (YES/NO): NO